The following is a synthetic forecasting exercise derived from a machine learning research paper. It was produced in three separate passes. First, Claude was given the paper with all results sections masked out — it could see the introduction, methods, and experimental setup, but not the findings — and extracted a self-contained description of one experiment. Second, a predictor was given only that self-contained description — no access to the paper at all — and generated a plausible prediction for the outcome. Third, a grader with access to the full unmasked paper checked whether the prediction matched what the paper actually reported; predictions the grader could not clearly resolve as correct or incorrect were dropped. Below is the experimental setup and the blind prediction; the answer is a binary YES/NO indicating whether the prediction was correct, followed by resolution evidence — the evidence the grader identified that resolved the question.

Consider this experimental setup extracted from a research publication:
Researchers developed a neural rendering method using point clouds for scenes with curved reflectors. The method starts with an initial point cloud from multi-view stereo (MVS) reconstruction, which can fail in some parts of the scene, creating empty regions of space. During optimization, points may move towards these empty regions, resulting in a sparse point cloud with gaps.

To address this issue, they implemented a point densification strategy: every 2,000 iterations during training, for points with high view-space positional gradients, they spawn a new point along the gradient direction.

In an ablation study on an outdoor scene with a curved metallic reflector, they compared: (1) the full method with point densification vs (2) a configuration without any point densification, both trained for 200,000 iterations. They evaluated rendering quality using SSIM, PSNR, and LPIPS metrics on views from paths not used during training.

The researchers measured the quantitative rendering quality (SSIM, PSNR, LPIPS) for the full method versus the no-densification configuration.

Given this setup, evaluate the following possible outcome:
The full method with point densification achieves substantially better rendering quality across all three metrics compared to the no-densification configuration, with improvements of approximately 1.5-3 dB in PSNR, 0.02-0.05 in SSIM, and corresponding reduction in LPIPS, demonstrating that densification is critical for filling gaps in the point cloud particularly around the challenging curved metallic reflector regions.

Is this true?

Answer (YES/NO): NO